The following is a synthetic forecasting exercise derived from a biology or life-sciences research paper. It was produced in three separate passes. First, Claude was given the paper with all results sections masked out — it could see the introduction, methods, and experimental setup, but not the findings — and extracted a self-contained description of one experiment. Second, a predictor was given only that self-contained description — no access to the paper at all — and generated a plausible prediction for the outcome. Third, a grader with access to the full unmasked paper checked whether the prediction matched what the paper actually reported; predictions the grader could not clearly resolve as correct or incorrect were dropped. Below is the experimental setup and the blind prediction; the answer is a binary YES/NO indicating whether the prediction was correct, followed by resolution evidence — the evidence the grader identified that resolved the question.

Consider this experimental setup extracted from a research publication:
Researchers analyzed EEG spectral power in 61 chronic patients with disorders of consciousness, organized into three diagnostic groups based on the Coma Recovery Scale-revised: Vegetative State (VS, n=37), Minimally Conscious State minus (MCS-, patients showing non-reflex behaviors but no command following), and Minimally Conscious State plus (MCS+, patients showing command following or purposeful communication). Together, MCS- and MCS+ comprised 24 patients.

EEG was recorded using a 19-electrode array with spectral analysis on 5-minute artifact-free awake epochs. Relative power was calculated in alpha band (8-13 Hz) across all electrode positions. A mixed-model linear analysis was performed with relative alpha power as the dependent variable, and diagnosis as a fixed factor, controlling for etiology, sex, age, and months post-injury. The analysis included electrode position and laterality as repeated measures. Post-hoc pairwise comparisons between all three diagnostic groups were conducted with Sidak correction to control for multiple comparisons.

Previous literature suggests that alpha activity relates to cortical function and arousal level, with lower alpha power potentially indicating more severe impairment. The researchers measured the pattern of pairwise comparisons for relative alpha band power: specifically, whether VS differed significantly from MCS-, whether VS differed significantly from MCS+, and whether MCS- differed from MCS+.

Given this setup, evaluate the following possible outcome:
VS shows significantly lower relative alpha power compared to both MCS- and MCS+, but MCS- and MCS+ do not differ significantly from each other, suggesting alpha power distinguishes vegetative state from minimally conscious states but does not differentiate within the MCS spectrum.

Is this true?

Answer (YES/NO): NO